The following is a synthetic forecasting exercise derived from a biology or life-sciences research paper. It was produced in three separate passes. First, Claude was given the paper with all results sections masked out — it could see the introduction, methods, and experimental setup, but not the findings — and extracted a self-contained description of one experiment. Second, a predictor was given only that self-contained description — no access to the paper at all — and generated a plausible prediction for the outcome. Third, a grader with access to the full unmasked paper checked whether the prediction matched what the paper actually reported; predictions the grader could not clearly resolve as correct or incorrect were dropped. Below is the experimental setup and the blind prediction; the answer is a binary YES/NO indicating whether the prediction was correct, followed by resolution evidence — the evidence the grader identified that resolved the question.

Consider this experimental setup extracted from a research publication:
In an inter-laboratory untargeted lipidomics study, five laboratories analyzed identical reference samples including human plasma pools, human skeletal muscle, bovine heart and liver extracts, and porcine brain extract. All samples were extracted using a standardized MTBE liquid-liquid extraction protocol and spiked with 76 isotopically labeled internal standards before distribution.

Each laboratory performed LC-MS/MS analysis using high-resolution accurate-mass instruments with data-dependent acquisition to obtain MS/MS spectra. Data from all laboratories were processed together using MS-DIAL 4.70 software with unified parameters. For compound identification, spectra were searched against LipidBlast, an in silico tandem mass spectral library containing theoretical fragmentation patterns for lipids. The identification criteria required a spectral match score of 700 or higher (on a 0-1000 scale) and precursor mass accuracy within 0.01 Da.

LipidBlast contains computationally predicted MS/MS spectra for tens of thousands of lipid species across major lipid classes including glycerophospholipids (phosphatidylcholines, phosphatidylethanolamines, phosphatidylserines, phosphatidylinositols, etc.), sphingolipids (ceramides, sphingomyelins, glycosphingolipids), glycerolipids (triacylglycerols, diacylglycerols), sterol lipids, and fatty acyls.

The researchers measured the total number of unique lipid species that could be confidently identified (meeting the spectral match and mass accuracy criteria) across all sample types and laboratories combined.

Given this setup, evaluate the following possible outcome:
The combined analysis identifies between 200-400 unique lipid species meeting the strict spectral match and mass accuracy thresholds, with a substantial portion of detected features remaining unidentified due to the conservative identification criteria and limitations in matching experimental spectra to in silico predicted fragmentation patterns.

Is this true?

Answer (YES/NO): NO